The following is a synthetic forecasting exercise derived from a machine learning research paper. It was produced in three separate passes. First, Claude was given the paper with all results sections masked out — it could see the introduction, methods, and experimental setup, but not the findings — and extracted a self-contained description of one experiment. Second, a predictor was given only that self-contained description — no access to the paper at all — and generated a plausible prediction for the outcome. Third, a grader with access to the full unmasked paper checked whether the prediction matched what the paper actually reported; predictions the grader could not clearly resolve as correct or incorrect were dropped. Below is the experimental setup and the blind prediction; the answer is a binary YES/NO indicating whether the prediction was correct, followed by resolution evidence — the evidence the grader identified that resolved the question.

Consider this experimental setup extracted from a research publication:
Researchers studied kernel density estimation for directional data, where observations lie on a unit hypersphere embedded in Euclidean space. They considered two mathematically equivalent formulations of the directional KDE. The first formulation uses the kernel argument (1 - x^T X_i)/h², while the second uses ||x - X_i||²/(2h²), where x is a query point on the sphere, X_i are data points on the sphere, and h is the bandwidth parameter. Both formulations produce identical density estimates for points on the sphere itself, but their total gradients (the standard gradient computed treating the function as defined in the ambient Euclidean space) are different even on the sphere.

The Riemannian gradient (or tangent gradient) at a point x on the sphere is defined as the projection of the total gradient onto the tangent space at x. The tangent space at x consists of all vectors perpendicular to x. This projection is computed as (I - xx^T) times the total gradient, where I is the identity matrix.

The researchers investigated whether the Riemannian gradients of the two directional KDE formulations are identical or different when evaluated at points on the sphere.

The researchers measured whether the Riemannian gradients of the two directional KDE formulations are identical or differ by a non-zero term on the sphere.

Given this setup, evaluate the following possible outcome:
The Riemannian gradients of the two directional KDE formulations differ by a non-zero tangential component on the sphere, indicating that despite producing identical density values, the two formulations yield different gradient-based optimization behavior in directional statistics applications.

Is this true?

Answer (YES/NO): NO